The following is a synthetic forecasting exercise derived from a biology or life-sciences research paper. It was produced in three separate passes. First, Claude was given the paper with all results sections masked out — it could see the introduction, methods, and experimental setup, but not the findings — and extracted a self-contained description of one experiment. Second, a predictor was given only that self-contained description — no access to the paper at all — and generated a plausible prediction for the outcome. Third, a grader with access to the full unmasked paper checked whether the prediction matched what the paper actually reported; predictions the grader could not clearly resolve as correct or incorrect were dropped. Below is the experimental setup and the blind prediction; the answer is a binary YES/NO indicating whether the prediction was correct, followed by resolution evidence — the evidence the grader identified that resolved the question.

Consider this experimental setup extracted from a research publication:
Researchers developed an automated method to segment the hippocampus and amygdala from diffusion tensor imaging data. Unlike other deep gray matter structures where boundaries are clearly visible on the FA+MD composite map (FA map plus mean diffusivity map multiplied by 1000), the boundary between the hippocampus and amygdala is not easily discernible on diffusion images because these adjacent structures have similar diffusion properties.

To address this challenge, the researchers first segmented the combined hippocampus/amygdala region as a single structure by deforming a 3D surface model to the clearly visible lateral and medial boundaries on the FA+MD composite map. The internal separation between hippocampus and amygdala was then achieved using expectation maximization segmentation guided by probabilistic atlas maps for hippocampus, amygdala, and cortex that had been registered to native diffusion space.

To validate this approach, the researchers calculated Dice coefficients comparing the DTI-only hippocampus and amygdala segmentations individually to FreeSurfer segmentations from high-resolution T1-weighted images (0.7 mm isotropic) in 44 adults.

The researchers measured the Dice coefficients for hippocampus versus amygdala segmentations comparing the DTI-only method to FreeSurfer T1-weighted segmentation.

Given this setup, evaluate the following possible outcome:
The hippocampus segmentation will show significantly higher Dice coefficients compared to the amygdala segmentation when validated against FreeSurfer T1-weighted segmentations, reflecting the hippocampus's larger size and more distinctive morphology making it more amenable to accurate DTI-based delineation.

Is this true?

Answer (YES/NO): YES